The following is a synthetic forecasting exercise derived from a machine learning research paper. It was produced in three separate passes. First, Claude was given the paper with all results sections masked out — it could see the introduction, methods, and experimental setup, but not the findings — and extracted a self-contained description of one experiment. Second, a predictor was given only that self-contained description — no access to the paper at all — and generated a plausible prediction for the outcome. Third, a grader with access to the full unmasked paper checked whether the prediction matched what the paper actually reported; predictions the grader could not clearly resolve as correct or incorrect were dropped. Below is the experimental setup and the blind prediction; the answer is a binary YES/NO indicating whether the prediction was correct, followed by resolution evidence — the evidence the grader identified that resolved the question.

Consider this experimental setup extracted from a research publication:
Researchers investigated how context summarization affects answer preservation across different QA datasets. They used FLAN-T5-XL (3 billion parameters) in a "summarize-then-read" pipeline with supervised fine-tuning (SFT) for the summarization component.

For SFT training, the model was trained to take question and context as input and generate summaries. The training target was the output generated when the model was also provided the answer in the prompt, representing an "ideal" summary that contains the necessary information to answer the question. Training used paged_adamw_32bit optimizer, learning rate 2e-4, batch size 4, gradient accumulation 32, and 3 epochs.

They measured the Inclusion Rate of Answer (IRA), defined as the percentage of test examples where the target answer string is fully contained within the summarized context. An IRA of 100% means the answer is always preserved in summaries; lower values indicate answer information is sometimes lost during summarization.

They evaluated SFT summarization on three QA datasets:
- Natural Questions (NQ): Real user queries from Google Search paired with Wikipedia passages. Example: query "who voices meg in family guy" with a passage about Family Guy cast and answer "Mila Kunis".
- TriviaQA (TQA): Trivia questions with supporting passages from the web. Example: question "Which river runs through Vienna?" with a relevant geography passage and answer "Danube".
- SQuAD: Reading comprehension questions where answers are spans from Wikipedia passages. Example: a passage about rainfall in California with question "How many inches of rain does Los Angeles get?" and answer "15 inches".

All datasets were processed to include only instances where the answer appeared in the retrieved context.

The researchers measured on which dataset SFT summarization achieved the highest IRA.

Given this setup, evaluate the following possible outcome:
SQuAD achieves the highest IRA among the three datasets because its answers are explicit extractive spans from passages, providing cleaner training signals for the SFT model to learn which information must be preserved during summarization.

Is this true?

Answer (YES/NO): YES